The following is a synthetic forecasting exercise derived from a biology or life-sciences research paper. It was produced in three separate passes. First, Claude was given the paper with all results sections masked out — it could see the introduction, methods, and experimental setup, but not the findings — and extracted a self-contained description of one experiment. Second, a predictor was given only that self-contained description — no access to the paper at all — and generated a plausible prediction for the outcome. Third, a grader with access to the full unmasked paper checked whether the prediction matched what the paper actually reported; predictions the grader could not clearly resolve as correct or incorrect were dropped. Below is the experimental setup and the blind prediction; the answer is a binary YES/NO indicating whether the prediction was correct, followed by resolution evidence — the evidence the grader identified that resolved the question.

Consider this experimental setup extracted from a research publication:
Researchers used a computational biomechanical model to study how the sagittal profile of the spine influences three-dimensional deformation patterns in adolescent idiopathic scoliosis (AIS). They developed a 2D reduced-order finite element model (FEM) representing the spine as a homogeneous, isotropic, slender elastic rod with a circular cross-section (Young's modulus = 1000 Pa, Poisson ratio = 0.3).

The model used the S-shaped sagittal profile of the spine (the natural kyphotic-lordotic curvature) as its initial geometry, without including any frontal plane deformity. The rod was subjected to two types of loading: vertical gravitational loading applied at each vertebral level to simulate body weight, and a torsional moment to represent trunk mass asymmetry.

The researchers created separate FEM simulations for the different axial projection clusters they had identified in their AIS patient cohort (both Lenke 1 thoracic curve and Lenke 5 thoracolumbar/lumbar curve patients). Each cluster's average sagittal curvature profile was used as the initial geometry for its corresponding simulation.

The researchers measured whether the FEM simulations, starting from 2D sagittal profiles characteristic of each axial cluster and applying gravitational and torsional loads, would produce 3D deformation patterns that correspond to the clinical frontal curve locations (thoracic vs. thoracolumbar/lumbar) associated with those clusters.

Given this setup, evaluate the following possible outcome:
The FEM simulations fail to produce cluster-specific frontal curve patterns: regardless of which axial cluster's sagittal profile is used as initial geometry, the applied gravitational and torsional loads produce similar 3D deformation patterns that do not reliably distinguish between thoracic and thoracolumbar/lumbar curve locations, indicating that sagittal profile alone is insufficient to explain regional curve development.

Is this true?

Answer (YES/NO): NO